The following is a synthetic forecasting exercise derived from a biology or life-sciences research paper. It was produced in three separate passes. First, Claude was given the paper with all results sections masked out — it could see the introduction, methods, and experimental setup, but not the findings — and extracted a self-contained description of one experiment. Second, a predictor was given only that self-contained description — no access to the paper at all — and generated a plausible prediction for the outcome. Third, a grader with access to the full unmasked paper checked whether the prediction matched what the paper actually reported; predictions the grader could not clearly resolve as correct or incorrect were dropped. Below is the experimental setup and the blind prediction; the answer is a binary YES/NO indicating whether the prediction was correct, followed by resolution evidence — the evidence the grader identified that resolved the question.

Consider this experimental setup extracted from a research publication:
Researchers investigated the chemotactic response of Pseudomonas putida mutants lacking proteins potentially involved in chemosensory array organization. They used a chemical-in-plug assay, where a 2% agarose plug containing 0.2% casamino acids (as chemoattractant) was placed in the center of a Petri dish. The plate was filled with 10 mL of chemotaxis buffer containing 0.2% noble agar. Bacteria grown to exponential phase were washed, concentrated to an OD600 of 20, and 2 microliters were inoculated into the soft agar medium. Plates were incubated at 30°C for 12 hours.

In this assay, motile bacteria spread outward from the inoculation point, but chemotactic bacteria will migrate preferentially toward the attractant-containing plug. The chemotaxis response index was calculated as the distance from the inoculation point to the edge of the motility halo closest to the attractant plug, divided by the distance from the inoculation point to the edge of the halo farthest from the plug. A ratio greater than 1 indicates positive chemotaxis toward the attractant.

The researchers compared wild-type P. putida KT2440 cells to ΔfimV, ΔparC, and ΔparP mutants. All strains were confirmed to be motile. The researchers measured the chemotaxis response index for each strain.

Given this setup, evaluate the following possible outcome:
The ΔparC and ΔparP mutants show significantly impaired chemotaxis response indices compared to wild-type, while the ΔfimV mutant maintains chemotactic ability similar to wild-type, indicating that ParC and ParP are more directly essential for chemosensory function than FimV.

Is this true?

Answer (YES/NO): NO